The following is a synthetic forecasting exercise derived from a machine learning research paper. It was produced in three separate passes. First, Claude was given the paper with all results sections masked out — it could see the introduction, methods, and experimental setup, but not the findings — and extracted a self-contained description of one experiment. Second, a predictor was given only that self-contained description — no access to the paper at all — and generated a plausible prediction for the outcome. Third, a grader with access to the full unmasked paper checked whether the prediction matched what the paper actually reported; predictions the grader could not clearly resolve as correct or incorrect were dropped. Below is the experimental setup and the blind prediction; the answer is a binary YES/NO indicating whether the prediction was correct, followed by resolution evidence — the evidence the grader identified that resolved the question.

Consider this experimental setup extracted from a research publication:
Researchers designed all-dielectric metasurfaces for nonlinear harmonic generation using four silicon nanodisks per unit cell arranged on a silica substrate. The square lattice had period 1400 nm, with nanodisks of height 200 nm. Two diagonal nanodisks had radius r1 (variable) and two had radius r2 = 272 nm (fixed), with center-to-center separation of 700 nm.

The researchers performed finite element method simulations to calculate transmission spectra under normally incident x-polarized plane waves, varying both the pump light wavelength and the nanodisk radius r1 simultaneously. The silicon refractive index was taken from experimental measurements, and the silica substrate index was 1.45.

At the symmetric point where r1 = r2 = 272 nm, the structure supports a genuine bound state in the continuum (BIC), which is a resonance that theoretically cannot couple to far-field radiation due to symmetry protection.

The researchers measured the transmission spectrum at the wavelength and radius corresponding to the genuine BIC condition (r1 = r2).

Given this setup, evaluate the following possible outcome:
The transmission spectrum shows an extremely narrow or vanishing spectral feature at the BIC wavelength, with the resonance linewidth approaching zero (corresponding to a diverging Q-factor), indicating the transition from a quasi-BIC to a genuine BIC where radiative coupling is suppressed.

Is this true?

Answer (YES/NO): NO